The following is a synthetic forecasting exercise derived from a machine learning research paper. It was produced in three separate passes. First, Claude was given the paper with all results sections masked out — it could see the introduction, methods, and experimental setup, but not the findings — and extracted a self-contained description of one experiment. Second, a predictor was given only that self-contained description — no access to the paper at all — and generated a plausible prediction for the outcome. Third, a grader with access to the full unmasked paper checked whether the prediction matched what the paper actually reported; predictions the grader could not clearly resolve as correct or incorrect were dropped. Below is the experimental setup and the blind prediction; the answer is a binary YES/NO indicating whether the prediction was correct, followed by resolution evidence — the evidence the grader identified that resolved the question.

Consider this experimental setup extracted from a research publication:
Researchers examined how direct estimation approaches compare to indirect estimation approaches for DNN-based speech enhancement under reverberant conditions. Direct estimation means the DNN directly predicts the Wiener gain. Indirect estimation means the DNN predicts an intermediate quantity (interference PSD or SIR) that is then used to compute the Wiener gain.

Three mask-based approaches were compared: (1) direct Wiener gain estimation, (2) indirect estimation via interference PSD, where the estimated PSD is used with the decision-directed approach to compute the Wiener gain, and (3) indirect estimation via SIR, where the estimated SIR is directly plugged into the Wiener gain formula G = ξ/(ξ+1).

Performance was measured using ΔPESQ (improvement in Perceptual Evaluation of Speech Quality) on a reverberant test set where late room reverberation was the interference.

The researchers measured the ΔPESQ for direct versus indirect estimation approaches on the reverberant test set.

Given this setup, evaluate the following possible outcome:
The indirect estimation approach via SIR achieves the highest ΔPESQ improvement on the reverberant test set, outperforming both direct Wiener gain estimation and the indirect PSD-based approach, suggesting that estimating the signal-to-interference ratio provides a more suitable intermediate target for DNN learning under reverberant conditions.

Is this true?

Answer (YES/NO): NO